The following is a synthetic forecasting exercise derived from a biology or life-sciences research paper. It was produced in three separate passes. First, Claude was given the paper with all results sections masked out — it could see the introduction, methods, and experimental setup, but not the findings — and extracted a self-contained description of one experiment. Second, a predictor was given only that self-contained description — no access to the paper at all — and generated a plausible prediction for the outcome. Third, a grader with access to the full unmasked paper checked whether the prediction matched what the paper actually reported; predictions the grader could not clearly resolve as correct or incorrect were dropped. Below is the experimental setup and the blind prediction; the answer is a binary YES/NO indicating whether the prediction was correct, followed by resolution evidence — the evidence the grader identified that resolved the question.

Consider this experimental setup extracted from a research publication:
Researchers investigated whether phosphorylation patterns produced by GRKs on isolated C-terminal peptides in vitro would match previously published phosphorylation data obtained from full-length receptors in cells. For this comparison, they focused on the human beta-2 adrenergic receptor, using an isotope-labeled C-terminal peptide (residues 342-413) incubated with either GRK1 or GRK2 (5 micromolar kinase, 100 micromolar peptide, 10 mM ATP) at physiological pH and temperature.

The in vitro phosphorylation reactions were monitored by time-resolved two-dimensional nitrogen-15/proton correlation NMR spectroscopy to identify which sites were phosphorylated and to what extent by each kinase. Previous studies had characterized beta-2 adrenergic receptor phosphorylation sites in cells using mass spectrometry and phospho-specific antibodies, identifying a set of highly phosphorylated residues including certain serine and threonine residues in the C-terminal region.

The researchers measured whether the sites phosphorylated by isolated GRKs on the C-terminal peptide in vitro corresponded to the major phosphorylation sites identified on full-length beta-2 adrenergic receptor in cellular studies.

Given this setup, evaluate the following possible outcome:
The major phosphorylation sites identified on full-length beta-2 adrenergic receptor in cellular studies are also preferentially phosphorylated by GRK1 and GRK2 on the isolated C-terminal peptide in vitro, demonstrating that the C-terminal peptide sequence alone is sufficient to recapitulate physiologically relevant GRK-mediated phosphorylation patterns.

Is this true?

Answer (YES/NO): NO